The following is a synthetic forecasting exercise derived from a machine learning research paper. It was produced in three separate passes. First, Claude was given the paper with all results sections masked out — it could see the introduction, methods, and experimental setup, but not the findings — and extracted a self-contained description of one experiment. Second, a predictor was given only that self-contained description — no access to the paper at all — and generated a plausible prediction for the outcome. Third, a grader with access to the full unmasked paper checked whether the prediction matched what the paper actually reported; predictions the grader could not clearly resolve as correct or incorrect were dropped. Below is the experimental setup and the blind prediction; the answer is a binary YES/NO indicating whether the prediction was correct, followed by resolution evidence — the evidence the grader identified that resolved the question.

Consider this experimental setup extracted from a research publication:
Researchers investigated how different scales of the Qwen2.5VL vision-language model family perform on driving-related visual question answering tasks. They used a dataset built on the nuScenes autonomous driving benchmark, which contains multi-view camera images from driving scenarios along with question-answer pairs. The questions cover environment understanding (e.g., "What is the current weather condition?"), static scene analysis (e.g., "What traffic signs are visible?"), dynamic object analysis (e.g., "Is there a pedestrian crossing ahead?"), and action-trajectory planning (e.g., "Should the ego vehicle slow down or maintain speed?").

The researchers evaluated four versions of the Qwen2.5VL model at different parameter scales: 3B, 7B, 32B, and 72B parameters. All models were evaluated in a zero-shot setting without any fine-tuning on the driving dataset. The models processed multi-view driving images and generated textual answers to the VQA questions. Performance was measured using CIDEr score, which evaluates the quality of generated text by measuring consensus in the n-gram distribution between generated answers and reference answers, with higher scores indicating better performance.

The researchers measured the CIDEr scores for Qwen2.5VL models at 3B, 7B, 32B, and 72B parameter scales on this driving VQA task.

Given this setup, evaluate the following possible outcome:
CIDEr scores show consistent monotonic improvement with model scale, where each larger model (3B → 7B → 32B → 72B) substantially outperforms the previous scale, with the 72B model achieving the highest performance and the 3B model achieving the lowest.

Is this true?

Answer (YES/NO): NO